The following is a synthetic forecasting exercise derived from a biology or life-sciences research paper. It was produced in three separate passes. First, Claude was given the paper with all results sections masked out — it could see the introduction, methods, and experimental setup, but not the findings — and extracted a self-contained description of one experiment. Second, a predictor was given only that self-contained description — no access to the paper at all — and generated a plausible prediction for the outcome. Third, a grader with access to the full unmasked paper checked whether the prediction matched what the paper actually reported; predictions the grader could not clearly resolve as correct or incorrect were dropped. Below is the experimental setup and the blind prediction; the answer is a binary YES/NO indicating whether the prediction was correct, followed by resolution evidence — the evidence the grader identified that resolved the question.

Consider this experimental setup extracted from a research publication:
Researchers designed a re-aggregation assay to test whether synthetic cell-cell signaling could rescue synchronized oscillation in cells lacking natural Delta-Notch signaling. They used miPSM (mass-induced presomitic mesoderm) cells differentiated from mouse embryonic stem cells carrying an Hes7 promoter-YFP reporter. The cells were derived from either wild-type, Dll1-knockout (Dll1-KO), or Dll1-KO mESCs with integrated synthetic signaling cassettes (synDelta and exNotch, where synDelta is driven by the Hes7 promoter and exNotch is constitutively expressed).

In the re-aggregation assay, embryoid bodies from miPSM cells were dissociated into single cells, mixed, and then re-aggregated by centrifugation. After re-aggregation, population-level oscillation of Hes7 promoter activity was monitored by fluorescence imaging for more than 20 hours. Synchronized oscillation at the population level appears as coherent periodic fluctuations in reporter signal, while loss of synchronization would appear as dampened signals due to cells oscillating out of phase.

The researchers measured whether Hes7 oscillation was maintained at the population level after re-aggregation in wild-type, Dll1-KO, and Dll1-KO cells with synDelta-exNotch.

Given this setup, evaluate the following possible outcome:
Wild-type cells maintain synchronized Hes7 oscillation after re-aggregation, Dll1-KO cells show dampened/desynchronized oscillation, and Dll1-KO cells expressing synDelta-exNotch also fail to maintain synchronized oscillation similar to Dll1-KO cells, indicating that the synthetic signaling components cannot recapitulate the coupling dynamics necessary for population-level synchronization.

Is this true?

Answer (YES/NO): NO